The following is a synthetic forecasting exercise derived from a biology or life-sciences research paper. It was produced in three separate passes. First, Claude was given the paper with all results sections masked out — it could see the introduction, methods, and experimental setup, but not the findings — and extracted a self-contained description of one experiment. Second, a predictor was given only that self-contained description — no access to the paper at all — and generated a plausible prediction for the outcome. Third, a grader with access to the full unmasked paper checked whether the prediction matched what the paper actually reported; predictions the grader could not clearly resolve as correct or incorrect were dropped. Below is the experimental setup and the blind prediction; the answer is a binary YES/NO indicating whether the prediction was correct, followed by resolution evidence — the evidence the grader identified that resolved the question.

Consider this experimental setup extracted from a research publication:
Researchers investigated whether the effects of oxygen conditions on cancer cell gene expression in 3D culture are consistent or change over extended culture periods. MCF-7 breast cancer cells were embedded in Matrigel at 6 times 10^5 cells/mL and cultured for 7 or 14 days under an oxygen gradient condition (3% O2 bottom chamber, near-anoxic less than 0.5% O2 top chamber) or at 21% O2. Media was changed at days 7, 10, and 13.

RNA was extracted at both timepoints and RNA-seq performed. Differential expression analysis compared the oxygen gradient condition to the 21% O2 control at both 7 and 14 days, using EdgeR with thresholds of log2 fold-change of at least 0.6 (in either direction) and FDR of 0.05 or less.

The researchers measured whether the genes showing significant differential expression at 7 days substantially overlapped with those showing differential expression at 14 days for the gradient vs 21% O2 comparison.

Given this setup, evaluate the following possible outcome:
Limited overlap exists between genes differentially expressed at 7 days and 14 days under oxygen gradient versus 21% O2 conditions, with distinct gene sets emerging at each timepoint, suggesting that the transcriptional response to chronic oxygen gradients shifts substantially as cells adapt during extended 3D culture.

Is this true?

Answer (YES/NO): NO